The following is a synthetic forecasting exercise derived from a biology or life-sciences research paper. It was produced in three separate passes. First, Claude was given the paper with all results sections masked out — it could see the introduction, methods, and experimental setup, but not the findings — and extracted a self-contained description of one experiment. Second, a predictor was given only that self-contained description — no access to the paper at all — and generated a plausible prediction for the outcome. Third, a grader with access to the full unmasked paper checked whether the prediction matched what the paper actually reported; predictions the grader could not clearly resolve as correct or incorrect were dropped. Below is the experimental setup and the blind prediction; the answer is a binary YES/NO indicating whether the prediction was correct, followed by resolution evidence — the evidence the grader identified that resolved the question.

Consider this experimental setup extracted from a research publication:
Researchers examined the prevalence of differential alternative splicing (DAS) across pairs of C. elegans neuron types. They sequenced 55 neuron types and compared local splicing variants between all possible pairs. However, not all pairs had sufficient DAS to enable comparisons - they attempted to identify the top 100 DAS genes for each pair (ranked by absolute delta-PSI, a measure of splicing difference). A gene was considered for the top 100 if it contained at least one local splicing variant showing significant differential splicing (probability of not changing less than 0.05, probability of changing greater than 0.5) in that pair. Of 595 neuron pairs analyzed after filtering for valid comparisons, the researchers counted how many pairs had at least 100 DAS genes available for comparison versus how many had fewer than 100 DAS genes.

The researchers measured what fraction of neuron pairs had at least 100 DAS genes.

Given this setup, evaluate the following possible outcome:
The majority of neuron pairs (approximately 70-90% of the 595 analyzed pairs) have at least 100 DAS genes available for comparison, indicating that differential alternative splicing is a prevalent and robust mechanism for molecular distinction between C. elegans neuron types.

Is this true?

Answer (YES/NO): YES